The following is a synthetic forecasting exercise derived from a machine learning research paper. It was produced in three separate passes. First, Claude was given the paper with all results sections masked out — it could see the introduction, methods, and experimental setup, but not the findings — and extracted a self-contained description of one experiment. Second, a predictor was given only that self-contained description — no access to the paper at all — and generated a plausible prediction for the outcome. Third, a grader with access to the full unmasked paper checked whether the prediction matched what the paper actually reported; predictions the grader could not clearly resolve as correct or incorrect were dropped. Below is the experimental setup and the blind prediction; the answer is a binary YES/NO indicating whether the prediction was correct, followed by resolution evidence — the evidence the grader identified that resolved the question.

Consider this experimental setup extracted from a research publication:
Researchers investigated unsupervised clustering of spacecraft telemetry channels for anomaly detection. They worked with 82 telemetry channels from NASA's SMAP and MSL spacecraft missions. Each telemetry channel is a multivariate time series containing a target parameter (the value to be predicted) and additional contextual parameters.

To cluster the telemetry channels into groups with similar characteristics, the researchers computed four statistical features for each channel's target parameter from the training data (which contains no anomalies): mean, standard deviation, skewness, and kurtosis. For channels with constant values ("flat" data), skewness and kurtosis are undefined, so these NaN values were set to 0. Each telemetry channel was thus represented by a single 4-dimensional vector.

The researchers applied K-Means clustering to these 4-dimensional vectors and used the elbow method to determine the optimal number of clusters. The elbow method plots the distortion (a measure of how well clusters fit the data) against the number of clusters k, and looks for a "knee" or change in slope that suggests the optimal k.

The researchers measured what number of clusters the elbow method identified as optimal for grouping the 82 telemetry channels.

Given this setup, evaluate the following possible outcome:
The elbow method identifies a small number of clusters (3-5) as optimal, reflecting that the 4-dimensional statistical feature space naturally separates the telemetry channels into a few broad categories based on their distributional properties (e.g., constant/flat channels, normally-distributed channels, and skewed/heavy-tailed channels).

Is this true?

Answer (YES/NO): YES